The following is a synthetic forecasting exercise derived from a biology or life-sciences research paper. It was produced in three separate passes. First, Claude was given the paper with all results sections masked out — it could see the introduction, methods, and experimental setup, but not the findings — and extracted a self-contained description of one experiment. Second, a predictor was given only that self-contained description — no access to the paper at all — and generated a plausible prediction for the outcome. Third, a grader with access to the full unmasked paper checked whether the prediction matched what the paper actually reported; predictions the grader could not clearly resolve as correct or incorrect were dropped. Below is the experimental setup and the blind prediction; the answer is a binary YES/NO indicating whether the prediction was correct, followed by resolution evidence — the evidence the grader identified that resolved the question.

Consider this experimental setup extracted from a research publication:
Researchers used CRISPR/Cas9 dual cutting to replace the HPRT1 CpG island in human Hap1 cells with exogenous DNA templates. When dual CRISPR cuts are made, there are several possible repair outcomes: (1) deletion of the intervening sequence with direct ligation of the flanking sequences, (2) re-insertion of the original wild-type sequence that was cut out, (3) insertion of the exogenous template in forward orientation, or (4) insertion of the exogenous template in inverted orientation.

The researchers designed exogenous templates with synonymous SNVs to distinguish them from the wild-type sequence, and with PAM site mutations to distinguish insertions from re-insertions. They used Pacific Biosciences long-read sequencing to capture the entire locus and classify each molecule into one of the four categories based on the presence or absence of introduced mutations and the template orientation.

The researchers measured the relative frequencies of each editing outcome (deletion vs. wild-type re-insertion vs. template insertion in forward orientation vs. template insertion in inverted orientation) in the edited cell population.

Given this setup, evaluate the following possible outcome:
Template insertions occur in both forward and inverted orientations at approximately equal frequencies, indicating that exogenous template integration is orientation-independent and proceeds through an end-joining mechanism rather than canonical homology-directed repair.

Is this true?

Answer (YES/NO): NO